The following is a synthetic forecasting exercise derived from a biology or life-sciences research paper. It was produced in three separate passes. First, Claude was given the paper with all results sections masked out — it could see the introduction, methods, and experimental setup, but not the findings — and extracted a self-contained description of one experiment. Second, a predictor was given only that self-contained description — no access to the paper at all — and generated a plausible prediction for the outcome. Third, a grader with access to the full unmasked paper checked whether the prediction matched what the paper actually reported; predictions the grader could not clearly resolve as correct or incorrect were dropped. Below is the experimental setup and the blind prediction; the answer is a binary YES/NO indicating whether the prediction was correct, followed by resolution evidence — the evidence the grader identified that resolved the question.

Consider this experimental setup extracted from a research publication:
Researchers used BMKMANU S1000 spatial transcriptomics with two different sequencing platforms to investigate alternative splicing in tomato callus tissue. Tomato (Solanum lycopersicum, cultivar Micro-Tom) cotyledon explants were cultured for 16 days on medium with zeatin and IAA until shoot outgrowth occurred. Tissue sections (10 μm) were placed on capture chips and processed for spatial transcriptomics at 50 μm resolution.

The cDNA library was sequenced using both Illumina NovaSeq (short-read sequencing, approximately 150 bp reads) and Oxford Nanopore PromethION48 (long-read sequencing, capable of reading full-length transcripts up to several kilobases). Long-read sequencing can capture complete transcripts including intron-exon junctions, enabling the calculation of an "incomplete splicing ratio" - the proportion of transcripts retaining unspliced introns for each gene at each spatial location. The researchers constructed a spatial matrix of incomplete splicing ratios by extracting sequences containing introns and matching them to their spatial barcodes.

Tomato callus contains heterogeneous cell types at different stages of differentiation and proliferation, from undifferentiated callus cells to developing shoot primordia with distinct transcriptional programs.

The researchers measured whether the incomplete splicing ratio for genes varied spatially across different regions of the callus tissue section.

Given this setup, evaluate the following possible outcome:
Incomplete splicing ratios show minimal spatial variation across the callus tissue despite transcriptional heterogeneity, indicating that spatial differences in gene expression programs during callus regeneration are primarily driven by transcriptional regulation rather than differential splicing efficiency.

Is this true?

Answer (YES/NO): NO